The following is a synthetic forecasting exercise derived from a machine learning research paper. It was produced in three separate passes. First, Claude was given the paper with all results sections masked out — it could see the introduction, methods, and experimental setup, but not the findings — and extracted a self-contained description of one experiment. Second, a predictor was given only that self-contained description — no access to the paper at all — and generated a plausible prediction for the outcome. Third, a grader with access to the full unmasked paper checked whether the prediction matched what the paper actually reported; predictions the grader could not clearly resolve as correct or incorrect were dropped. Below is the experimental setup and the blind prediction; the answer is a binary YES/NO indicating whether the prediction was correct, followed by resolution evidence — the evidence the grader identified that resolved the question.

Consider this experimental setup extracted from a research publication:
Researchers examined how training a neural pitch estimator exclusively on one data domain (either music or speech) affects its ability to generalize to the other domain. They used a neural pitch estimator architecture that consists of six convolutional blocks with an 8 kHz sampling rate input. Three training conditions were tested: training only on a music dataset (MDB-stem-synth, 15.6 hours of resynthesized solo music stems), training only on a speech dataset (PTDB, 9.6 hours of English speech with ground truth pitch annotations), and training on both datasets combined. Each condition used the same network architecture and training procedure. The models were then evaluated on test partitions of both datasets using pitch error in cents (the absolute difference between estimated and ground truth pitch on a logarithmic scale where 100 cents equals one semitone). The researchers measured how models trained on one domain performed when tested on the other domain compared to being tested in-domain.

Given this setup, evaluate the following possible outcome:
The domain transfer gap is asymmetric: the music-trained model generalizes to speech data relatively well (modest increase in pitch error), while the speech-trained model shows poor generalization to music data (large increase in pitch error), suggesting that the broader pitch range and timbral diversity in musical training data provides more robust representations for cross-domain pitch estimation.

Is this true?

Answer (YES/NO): NO